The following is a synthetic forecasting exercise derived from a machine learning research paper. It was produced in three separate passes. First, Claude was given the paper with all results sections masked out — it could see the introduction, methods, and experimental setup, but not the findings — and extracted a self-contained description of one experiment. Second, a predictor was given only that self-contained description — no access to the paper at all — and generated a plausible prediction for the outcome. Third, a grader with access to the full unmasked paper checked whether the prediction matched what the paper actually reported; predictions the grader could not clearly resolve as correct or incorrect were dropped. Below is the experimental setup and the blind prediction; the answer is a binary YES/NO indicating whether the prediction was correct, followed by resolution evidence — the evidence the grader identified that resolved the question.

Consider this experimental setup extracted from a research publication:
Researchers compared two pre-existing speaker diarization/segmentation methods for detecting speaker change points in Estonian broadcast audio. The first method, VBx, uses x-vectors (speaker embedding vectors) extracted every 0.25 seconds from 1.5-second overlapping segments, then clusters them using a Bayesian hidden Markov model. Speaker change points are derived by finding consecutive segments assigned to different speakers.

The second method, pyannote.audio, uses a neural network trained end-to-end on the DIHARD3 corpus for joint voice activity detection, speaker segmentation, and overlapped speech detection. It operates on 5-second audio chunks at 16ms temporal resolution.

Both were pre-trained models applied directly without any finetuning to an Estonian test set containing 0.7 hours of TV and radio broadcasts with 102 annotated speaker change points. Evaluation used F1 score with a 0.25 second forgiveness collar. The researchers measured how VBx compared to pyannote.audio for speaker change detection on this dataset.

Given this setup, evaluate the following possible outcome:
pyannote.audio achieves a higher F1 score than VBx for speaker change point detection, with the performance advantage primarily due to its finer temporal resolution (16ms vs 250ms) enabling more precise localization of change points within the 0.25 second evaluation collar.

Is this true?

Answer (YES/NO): NO